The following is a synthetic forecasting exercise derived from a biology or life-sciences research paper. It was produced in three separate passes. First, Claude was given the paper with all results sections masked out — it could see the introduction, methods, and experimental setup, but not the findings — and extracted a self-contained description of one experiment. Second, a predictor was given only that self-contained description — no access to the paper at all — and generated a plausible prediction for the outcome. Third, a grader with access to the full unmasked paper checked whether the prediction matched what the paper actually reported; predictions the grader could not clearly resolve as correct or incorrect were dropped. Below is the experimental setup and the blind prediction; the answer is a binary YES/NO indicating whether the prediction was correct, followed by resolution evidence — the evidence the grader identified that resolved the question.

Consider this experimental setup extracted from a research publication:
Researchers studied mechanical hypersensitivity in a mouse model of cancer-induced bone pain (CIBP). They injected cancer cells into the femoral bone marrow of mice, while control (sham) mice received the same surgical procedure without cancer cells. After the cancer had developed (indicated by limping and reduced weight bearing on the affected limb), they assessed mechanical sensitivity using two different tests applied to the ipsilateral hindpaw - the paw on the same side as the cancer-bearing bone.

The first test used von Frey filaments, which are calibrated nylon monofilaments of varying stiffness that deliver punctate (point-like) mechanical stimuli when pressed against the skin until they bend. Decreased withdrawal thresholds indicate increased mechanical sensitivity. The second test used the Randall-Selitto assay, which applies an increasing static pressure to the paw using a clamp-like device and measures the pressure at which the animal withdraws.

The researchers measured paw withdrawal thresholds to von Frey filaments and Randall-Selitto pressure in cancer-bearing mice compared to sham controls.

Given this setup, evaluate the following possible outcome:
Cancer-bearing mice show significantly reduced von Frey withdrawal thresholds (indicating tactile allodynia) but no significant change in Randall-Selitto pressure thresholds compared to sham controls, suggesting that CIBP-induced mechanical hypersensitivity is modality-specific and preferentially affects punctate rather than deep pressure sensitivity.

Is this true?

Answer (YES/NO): YES